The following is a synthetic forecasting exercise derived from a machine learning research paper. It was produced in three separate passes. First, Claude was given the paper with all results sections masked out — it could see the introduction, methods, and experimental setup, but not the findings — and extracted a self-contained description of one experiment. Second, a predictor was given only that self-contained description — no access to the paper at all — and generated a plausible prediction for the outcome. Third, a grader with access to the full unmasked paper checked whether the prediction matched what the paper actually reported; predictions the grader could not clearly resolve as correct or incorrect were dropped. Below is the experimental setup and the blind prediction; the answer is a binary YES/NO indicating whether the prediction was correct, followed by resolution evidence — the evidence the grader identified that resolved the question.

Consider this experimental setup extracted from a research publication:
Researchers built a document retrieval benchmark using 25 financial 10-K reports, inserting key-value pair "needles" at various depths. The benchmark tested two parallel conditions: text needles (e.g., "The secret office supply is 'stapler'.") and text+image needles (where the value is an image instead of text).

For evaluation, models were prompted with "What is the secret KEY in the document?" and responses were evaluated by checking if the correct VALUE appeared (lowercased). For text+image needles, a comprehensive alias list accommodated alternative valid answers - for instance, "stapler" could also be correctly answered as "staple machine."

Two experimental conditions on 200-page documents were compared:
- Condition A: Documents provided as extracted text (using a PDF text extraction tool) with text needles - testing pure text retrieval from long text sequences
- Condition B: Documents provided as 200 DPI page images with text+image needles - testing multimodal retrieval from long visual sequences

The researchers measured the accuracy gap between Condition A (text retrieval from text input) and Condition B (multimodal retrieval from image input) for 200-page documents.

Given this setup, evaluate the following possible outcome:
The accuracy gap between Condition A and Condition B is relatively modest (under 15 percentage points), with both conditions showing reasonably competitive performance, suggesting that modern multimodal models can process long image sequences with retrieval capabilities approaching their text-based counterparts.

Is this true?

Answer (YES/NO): NO